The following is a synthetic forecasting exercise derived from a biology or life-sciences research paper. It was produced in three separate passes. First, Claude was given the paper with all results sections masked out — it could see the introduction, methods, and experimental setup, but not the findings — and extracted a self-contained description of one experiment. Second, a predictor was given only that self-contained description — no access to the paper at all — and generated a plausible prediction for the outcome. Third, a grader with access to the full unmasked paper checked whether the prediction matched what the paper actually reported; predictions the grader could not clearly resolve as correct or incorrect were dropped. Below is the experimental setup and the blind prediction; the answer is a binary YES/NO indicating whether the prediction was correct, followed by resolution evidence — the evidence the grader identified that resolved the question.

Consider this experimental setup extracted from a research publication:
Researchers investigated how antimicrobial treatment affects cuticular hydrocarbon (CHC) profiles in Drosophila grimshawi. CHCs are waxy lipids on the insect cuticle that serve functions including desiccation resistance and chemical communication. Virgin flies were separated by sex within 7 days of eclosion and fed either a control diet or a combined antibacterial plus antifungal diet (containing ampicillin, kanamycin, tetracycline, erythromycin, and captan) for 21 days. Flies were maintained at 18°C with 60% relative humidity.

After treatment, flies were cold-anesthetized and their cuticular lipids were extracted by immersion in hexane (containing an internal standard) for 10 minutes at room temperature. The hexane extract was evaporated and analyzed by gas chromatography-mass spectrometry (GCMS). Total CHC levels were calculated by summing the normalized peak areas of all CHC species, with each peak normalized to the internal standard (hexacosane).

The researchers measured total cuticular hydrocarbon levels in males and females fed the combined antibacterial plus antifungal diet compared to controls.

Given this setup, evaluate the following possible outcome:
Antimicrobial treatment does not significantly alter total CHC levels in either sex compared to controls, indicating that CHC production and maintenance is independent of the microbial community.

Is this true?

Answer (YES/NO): YES